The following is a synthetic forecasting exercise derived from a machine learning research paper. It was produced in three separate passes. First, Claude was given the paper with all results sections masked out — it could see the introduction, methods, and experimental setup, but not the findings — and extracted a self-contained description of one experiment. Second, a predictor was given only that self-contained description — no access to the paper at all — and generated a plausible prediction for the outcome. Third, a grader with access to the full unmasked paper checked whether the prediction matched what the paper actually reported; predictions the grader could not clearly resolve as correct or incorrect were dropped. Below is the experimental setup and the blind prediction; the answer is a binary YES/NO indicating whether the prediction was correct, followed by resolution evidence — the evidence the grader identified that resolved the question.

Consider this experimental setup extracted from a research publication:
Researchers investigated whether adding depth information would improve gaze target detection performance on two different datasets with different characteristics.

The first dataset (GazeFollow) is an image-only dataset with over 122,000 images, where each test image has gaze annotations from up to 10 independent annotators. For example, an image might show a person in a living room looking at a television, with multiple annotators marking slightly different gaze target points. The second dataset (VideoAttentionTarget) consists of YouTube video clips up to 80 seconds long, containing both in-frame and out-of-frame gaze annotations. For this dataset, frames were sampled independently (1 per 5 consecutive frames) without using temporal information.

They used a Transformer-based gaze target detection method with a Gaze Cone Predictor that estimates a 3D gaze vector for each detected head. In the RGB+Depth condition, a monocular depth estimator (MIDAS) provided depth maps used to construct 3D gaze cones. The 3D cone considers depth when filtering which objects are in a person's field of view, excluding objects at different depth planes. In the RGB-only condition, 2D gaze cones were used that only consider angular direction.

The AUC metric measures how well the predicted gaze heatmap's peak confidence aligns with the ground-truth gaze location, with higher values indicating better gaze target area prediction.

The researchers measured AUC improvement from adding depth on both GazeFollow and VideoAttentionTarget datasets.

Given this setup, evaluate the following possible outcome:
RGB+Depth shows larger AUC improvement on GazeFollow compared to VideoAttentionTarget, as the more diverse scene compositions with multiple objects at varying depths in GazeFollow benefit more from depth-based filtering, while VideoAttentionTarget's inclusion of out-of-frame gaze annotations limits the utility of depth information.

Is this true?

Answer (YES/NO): NO